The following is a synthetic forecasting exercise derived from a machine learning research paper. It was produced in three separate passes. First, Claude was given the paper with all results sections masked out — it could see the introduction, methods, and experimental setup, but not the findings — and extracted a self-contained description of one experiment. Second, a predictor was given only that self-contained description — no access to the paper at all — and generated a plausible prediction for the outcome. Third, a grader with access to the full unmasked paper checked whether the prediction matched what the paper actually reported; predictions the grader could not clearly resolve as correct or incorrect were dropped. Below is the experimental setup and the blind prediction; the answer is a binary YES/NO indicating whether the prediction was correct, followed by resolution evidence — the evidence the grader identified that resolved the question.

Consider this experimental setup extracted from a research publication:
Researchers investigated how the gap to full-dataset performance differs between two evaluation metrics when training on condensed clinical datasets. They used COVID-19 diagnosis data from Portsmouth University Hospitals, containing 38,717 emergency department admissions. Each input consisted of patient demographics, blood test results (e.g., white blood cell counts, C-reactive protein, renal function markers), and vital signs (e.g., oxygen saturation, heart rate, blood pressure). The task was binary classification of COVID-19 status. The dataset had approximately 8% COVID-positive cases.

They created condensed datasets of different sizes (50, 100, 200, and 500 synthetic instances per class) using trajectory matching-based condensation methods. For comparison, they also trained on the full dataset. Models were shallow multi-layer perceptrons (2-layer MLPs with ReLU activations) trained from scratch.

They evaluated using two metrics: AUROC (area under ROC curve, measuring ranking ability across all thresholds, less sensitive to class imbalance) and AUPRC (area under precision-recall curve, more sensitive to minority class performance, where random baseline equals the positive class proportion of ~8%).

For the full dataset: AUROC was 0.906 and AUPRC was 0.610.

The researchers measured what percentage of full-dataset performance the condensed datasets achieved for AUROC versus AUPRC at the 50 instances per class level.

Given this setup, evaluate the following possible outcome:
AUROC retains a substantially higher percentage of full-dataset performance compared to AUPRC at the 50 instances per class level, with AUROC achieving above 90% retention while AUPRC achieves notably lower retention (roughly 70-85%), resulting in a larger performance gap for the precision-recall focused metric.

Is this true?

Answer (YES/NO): NO